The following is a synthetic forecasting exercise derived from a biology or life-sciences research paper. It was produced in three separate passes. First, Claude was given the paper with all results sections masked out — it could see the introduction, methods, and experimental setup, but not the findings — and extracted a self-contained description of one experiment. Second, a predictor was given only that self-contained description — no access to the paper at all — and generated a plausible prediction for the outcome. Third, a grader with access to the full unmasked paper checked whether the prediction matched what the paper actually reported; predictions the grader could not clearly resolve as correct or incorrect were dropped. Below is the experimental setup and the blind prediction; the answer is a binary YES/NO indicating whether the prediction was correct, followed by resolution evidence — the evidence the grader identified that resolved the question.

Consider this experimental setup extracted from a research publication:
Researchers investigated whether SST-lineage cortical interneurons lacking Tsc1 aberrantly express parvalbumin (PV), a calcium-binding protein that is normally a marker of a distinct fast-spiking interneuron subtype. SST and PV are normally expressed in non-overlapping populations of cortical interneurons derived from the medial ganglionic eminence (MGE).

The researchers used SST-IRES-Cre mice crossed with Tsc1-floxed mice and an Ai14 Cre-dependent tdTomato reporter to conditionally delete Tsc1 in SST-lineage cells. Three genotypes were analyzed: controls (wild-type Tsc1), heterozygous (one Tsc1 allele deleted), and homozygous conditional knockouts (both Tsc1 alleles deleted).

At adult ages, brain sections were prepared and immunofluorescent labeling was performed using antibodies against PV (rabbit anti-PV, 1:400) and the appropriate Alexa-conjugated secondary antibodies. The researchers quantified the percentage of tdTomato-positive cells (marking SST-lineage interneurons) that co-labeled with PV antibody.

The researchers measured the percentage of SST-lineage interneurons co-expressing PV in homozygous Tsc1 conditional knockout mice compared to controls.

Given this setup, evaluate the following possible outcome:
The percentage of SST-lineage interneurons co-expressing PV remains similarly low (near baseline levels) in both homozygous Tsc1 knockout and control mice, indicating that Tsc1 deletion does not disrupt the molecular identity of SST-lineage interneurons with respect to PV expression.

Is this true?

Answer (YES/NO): NO